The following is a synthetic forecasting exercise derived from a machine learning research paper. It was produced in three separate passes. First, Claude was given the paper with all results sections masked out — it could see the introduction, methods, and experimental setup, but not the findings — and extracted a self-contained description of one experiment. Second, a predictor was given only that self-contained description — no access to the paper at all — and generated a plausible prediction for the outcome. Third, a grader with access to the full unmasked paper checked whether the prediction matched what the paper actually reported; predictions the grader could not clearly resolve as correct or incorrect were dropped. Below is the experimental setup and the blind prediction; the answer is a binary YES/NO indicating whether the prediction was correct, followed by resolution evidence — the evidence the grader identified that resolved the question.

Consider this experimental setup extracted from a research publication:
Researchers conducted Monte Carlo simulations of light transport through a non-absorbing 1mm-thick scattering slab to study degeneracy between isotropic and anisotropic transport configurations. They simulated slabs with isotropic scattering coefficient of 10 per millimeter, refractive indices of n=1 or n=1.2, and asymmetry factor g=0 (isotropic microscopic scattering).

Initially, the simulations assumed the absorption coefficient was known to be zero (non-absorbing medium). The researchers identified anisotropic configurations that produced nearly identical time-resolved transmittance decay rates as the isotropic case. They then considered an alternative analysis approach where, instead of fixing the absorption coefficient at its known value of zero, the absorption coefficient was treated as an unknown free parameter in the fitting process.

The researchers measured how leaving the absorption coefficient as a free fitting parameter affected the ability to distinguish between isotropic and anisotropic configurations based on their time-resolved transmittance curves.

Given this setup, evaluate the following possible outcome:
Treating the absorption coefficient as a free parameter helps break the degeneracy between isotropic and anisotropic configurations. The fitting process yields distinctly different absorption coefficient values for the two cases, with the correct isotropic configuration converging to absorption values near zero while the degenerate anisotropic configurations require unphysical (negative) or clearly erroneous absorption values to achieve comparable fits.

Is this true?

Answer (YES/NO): NO